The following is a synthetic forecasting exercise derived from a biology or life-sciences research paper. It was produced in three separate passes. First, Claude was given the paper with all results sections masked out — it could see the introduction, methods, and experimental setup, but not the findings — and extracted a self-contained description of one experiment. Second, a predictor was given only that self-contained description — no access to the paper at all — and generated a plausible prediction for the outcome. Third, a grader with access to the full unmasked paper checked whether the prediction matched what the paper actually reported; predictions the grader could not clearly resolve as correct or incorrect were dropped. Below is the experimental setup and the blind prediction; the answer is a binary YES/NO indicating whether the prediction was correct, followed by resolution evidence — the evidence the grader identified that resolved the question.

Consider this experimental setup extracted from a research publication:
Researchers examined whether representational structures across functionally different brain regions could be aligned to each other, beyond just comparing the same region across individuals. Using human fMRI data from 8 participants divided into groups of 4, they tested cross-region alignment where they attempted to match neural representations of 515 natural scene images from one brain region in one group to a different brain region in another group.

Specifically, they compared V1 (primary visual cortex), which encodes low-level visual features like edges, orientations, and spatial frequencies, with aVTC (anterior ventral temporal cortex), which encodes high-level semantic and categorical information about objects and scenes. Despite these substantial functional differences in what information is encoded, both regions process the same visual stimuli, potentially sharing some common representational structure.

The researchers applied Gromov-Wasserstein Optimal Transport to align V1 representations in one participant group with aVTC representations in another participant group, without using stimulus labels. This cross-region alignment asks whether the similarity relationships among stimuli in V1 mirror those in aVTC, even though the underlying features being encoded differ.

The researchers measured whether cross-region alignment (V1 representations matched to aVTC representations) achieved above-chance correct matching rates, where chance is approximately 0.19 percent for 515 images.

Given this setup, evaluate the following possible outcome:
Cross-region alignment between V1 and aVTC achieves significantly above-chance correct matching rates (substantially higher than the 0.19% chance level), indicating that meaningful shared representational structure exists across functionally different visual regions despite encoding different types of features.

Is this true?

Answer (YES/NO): NO